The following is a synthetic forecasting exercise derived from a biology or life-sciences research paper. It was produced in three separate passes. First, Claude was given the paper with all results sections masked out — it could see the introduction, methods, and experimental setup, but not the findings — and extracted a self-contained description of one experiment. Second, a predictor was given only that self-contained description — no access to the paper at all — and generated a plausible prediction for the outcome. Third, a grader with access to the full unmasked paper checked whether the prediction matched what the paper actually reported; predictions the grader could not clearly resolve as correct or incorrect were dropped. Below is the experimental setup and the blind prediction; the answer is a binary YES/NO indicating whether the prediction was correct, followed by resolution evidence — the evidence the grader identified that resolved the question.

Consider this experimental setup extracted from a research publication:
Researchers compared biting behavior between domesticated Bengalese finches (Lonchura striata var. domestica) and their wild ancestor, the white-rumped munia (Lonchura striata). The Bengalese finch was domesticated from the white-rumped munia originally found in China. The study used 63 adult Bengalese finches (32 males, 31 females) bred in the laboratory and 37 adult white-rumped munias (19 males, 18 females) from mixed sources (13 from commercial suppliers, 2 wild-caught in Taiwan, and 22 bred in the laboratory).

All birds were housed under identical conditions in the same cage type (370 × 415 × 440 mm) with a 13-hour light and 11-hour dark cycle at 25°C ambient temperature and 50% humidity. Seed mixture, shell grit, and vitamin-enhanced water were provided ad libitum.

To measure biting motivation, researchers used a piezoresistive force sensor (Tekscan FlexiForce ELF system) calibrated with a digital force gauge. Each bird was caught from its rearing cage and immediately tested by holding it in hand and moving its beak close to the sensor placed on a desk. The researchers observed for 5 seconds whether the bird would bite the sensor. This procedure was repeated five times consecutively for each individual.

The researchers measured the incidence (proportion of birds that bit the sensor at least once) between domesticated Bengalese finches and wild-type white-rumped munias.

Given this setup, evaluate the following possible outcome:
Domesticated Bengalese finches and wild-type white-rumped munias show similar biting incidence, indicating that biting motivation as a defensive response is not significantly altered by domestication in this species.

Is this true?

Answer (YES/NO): NO